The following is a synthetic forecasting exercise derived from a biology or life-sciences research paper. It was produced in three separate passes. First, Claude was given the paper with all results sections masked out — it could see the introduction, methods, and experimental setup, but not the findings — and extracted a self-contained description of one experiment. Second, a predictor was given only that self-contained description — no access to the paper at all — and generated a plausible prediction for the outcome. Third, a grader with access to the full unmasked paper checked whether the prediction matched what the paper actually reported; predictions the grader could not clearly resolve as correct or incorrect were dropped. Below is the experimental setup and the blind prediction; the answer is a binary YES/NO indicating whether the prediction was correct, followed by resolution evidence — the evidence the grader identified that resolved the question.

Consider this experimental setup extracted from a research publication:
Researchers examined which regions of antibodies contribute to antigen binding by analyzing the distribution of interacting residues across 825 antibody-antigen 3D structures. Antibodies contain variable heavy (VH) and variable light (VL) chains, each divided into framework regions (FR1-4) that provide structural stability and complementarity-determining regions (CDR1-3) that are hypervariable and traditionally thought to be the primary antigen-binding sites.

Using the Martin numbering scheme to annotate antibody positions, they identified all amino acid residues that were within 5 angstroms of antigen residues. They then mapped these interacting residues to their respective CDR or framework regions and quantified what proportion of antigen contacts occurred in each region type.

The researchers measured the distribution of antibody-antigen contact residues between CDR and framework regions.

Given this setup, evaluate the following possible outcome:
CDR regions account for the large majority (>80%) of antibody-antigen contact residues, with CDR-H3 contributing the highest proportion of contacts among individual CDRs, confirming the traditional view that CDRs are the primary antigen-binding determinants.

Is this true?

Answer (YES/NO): NO